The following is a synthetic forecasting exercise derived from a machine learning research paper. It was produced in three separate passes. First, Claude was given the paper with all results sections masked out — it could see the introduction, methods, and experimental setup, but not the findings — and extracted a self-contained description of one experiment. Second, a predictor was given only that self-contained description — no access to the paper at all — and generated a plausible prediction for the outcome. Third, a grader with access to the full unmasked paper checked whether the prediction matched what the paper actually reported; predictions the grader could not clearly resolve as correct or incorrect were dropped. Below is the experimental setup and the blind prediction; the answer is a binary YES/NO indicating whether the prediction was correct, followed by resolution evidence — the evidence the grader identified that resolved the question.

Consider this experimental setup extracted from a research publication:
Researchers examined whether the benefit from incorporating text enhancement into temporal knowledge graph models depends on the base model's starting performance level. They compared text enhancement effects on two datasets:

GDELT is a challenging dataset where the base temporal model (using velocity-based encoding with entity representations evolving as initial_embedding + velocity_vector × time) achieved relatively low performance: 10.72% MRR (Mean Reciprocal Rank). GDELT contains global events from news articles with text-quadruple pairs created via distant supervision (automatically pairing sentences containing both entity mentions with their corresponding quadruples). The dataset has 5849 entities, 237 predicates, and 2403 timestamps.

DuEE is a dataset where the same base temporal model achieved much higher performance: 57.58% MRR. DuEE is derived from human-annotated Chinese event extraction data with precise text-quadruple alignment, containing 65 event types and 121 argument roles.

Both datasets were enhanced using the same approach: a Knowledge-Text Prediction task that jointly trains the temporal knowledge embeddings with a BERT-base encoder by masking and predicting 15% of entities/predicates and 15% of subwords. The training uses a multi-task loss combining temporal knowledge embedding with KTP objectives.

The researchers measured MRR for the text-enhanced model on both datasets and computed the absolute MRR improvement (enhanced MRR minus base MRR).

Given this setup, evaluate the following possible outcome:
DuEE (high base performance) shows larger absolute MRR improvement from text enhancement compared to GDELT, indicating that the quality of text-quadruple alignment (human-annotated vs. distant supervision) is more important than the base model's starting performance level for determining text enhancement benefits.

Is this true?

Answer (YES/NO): NO